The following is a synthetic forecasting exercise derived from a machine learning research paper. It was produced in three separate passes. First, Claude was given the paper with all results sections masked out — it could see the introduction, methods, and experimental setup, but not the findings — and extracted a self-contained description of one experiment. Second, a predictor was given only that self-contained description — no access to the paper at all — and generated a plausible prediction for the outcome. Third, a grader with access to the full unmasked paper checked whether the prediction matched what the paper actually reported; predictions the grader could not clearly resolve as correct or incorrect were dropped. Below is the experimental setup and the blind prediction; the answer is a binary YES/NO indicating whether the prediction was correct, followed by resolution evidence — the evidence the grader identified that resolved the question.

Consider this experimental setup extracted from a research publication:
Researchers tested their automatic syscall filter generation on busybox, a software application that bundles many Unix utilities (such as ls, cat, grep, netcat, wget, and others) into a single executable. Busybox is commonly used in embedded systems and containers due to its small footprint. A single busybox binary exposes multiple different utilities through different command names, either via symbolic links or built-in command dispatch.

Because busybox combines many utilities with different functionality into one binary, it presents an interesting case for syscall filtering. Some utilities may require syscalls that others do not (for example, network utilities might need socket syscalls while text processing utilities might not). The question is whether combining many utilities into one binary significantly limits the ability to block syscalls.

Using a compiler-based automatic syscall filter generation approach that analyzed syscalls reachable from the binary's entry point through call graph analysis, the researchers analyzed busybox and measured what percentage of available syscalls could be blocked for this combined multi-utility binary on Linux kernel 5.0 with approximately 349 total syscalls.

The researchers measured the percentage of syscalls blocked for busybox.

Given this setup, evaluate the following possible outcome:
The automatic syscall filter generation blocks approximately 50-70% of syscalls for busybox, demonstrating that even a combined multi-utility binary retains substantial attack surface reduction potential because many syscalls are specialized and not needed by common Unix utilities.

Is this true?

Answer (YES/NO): YES